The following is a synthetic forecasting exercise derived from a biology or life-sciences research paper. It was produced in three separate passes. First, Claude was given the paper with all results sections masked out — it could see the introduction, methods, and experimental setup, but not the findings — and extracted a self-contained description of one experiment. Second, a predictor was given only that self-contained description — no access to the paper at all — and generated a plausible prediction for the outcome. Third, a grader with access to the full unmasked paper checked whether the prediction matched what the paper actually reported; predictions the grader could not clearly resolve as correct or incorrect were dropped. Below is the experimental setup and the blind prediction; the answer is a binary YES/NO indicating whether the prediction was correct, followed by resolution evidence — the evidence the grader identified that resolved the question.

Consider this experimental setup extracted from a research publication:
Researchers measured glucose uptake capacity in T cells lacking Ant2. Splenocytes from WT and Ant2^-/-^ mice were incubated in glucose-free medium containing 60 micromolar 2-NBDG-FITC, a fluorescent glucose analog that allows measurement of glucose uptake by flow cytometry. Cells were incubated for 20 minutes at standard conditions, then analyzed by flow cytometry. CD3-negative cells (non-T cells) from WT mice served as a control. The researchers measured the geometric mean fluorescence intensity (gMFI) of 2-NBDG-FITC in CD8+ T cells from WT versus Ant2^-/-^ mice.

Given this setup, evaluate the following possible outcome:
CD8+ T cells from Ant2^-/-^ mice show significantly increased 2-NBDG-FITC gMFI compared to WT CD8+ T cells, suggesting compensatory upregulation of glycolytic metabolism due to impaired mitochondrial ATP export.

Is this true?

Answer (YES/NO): NO